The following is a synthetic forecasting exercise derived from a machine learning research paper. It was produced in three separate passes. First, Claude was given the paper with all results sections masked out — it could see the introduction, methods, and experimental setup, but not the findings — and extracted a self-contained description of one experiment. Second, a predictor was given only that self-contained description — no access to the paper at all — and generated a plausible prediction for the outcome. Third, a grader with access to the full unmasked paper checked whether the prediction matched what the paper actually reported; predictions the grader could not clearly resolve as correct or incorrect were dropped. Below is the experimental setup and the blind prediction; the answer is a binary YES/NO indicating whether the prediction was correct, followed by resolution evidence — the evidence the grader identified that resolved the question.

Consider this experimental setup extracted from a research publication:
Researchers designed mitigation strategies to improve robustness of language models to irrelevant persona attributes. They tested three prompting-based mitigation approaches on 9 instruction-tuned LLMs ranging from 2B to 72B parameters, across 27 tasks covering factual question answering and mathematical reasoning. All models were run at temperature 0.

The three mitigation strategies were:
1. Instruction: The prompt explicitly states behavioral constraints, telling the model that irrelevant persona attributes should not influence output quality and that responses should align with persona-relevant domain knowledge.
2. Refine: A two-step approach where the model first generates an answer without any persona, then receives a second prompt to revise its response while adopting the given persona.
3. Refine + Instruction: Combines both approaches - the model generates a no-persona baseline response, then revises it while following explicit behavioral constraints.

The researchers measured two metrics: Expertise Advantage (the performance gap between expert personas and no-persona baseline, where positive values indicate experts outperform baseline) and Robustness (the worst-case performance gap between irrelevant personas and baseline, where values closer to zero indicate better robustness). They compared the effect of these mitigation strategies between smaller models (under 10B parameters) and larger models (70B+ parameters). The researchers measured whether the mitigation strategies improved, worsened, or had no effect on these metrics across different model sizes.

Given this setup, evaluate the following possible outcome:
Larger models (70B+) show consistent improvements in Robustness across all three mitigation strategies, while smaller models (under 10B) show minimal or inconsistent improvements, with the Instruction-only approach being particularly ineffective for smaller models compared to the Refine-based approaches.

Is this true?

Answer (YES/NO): NO